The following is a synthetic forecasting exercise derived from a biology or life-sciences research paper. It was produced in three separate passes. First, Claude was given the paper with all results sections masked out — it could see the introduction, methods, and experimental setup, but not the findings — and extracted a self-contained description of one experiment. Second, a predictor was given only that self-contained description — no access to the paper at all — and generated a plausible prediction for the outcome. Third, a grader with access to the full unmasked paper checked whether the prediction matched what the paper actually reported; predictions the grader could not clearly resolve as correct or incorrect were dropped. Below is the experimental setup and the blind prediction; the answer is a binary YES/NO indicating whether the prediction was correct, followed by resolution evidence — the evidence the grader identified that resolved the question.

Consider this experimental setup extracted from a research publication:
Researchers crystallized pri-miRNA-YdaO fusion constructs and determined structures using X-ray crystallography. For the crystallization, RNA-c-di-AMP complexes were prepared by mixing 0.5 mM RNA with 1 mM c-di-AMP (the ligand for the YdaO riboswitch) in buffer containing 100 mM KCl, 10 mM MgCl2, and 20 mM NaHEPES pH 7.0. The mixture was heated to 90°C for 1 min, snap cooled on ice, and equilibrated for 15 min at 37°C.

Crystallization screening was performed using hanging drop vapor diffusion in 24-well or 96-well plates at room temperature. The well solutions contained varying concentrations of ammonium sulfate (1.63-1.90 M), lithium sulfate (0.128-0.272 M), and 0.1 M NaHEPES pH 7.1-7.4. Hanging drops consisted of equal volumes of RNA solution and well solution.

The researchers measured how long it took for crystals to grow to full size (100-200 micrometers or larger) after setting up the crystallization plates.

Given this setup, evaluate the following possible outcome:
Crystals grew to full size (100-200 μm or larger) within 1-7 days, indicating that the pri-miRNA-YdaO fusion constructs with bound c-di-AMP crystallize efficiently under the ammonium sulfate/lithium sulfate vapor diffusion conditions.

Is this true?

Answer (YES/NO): YES